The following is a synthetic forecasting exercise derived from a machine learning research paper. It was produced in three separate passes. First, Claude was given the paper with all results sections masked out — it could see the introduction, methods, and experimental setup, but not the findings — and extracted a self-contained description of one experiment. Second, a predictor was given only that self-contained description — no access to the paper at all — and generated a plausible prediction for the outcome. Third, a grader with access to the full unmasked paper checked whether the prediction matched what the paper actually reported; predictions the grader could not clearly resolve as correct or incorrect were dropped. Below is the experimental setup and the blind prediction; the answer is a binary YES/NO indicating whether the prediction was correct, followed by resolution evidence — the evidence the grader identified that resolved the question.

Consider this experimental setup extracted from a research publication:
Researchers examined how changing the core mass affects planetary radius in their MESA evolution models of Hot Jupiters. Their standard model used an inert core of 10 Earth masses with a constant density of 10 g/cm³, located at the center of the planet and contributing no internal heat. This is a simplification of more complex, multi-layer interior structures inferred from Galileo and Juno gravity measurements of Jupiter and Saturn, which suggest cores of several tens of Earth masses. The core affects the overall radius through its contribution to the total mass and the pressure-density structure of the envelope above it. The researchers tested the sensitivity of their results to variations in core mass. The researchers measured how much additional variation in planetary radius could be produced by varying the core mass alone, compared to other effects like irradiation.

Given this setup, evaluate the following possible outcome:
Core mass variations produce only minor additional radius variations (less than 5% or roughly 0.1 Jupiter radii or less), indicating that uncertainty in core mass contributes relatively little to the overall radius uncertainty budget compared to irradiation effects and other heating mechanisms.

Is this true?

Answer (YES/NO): YES